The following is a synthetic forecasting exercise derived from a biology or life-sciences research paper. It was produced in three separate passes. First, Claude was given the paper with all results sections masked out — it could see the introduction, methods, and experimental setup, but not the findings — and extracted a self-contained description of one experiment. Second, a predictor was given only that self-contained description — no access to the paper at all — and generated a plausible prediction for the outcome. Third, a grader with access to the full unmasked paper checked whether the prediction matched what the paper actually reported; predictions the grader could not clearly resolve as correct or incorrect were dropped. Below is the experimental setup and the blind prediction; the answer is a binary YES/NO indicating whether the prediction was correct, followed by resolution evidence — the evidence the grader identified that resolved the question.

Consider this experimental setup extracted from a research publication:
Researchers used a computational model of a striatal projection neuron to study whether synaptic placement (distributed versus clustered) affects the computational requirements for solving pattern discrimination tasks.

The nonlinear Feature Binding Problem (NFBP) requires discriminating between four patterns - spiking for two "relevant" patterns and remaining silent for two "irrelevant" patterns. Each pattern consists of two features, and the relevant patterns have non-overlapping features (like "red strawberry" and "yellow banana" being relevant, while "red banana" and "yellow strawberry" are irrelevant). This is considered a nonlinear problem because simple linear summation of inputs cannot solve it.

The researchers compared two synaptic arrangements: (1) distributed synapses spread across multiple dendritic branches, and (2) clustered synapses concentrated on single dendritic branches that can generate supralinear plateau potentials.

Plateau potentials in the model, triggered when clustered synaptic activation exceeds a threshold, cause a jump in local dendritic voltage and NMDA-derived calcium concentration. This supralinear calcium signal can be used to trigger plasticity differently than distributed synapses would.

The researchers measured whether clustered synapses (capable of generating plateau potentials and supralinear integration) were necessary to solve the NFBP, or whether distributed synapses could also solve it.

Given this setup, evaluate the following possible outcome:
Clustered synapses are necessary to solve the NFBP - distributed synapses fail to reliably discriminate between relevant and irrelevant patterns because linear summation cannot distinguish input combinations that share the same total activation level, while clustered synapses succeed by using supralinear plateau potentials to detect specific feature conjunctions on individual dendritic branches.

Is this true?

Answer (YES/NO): YES